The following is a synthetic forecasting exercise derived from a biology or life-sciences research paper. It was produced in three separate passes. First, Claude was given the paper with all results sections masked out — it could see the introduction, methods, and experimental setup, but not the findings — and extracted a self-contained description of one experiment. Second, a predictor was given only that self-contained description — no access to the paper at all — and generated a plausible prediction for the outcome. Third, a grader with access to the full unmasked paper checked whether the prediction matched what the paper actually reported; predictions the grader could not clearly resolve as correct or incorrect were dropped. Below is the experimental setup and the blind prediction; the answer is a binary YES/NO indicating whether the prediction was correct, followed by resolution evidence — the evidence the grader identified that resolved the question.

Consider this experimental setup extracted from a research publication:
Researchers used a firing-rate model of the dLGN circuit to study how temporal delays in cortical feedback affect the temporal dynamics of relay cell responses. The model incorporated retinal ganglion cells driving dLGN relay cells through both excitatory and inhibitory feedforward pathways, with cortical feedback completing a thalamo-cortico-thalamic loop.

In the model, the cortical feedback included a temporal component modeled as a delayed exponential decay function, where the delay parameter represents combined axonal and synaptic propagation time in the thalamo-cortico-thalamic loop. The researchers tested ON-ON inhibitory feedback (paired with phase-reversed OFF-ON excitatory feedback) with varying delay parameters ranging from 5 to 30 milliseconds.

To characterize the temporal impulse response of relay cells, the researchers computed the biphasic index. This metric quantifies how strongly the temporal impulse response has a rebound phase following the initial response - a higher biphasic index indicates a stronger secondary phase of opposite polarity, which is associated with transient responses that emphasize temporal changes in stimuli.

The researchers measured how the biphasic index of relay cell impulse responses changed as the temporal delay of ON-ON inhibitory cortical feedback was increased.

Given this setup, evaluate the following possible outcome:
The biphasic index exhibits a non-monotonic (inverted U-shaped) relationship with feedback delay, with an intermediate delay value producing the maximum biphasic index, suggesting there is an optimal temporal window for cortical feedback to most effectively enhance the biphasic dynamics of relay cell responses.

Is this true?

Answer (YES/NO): NO